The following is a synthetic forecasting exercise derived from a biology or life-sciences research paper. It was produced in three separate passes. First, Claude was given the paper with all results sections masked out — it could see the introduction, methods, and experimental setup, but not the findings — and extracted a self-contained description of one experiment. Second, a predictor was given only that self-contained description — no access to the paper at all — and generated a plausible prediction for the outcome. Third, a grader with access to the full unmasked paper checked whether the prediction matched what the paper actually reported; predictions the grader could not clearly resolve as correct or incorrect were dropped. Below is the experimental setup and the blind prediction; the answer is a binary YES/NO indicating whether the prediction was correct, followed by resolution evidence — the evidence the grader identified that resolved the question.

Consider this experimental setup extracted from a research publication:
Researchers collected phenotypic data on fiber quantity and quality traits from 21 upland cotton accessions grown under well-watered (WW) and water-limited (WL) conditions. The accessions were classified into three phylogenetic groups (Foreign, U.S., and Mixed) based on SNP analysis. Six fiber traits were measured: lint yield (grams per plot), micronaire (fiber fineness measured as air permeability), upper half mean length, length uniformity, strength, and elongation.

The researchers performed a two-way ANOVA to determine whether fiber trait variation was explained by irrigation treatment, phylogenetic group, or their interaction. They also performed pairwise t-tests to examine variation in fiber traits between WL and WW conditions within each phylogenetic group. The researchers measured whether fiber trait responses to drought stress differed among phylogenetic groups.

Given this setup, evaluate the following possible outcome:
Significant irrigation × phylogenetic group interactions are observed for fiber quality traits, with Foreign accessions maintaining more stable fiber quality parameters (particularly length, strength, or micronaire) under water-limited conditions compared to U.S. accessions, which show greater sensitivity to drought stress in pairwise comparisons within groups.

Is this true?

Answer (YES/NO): NO